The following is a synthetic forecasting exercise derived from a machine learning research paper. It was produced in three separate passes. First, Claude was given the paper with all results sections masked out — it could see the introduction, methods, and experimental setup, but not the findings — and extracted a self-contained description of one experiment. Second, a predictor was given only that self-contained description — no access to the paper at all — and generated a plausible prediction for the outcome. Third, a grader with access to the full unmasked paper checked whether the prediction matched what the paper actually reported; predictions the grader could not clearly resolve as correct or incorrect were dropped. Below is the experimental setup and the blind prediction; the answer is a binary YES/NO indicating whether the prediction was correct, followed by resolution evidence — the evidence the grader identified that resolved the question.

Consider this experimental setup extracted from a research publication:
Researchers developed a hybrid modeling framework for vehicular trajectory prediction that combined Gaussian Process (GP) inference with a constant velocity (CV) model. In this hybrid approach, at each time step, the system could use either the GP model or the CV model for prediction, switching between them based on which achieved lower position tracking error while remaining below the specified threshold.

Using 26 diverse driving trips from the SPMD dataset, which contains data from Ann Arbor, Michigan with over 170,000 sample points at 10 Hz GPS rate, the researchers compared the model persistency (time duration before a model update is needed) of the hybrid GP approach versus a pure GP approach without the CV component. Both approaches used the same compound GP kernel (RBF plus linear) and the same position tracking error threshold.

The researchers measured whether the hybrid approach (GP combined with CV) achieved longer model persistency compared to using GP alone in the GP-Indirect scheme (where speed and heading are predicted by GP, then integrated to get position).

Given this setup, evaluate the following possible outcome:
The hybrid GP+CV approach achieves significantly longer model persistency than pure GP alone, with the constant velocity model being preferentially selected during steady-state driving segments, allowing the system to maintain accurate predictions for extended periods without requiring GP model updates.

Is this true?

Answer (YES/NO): NO